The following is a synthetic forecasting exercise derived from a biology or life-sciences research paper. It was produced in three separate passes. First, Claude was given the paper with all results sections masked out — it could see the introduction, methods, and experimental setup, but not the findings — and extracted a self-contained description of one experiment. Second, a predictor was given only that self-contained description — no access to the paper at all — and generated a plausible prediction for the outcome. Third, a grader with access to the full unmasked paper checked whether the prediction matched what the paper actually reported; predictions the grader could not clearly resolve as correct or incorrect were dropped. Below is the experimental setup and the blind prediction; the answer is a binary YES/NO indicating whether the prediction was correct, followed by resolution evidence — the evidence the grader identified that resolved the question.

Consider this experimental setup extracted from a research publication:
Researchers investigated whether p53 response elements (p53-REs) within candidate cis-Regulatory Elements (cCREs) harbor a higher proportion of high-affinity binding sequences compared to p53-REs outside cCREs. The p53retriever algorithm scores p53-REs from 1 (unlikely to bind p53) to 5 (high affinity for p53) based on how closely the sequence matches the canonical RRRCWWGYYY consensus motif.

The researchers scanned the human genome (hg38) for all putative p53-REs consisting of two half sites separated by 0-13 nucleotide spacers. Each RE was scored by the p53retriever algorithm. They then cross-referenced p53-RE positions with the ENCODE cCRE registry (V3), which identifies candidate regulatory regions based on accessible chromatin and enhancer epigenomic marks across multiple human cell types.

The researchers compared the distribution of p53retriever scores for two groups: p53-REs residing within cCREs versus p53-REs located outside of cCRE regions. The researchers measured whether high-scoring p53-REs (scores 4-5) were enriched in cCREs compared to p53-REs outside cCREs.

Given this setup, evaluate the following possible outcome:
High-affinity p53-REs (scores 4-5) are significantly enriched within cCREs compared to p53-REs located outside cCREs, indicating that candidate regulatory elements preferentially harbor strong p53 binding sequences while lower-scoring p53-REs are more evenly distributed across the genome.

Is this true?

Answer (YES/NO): YES